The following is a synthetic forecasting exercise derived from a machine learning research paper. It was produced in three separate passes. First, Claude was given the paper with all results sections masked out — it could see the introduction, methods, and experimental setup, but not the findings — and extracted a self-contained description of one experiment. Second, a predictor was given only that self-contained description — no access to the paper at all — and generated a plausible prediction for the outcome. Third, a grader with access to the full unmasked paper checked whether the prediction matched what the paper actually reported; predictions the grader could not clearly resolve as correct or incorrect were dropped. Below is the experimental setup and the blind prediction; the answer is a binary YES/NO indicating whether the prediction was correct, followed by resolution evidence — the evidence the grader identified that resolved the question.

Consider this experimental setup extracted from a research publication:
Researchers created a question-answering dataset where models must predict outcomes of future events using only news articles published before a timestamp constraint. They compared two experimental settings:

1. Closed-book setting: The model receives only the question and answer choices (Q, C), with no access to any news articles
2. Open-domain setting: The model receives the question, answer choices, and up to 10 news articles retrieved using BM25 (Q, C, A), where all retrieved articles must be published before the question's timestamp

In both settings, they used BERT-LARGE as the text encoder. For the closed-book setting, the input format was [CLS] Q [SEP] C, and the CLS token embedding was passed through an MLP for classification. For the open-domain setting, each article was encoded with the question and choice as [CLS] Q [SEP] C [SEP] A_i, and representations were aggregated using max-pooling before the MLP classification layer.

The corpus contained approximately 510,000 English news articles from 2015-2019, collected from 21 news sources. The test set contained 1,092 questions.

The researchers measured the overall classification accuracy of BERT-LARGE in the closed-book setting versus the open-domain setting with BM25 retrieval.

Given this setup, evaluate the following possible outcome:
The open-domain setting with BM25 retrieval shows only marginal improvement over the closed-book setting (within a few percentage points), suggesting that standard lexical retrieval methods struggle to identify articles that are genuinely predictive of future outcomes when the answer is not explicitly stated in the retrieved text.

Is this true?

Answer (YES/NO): YES